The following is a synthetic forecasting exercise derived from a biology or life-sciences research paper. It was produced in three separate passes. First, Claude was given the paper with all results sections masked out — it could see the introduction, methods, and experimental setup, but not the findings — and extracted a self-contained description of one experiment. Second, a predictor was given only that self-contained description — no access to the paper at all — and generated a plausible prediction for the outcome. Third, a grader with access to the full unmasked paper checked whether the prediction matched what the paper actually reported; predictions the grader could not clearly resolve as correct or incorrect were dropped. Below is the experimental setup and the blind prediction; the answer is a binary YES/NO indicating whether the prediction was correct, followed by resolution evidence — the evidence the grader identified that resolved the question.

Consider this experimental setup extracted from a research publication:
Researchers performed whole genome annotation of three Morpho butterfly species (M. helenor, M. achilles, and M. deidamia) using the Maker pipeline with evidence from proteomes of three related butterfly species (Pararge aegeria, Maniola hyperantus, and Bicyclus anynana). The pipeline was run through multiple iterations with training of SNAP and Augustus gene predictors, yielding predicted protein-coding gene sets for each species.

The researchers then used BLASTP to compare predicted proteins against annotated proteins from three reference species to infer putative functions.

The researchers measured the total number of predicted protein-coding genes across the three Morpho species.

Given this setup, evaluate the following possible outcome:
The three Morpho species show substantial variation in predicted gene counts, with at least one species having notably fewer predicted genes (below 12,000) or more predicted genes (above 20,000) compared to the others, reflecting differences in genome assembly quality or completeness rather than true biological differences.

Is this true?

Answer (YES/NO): NO